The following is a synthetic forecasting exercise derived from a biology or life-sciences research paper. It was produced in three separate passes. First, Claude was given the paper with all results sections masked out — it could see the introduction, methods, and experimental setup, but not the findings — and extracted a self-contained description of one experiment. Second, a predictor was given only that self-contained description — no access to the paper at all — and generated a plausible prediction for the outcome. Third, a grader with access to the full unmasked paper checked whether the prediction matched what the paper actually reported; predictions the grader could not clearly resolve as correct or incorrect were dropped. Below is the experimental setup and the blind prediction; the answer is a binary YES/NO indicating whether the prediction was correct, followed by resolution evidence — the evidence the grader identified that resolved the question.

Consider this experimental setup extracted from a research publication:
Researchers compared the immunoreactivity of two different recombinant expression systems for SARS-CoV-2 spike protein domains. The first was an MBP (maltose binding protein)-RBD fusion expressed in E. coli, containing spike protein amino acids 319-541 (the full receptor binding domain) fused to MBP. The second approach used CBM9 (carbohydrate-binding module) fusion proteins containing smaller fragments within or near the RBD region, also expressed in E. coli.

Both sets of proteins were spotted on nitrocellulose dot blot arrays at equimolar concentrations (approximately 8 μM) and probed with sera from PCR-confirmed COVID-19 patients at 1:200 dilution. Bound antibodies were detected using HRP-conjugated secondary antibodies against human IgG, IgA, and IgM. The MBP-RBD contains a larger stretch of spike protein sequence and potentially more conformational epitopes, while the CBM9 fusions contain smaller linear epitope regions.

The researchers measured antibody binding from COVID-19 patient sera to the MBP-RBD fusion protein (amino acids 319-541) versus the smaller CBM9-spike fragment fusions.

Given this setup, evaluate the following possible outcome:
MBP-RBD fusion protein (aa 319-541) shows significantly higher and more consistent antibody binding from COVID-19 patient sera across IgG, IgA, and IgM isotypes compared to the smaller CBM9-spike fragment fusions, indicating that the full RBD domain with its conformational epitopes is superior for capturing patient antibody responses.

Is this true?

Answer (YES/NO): NO